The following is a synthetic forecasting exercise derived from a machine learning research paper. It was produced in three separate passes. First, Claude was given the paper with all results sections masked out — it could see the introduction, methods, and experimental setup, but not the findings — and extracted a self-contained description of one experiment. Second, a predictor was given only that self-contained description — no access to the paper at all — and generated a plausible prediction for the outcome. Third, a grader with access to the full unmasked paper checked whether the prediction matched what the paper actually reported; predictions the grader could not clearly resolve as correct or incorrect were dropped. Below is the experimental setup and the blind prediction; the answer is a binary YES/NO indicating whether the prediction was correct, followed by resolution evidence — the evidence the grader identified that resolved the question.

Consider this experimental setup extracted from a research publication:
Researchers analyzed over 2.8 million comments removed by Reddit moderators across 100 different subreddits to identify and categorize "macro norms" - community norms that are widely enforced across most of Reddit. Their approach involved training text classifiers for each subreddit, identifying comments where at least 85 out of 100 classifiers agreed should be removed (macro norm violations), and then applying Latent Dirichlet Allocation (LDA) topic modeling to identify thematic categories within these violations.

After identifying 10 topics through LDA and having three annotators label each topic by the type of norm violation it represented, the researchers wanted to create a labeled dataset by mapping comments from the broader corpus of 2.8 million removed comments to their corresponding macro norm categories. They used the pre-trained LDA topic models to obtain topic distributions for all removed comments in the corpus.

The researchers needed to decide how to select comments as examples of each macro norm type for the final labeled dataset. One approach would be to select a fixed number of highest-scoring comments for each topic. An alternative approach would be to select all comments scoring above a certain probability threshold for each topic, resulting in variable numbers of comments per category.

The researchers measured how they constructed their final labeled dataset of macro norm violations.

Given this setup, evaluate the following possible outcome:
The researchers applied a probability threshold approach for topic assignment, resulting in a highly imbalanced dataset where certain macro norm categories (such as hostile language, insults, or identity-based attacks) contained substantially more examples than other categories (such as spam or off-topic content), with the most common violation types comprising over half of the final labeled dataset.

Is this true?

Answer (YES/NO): NO